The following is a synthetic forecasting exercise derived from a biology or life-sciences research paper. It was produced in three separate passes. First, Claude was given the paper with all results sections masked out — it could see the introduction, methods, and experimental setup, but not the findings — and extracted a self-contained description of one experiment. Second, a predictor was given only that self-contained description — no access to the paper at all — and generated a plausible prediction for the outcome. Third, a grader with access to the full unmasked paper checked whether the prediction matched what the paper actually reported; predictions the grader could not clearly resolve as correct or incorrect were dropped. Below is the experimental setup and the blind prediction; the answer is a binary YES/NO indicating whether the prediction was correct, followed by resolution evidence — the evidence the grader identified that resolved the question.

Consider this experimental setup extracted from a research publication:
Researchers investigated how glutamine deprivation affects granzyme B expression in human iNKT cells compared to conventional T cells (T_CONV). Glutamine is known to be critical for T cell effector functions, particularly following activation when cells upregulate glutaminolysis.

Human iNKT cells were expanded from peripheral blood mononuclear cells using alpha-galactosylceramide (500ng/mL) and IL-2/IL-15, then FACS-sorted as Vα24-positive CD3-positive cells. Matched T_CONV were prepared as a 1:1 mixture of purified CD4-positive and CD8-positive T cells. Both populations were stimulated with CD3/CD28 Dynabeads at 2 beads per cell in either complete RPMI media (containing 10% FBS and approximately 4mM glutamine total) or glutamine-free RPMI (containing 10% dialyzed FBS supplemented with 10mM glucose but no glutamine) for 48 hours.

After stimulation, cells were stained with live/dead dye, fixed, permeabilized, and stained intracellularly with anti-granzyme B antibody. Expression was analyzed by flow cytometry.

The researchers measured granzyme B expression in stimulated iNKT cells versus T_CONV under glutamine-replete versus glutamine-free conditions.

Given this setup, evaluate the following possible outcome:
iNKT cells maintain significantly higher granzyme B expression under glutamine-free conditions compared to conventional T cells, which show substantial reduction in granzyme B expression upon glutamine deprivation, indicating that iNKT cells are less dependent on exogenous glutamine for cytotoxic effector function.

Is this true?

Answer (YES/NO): YES